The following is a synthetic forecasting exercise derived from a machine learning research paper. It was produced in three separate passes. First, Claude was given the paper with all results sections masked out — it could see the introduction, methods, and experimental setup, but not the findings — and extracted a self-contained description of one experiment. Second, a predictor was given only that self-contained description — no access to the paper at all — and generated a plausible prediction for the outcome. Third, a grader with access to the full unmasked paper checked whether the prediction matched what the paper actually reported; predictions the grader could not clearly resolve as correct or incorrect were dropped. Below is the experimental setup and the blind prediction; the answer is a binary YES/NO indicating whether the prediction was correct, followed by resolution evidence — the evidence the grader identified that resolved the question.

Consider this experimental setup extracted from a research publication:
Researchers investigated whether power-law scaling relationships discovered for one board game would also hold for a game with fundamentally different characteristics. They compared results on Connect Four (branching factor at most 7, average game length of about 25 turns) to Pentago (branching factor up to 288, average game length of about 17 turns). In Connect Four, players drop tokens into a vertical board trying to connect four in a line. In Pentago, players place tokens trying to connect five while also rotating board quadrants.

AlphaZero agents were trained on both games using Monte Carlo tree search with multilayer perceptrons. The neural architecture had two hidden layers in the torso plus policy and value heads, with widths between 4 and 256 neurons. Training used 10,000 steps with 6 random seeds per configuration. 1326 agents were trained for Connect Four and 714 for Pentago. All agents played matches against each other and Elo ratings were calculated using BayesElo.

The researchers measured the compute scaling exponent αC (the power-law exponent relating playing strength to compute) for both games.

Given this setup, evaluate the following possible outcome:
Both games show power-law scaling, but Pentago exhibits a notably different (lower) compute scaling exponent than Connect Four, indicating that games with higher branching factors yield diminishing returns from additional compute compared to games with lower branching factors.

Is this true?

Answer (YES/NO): NO